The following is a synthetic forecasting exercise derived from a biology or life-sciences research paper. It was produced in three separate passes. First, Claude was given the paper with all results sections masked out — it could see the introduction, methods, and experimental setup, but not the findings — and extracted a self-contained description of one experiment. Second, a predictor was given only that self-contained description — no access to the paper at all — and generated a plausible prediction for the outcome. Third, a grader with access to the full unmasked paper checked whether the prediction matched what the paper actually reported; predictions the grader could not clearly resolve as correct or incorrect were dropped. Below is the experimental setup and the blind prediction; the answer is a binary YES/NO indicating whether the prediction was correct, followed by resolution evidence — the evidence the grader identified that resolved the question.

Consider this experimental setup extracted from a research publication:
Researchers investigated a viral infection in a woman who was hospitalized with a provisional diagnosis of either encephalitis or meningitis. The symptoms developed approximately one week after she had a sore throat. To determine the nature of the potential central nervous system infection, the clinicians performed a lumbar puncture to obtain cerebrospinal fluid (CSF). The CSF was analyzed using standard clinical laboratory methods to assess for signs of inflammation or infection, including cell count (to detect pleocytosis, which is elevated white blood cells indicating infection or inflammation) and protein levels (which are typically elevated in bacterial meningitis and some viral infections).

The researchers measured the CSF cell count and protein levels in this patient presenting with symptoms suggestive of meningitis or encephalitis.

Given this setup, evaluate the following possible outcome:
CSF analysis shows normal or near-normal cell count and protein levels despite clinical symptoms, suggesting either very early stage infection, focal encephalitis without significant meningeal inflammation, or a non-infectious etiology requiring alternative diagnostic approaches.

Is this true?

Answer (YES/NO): YES